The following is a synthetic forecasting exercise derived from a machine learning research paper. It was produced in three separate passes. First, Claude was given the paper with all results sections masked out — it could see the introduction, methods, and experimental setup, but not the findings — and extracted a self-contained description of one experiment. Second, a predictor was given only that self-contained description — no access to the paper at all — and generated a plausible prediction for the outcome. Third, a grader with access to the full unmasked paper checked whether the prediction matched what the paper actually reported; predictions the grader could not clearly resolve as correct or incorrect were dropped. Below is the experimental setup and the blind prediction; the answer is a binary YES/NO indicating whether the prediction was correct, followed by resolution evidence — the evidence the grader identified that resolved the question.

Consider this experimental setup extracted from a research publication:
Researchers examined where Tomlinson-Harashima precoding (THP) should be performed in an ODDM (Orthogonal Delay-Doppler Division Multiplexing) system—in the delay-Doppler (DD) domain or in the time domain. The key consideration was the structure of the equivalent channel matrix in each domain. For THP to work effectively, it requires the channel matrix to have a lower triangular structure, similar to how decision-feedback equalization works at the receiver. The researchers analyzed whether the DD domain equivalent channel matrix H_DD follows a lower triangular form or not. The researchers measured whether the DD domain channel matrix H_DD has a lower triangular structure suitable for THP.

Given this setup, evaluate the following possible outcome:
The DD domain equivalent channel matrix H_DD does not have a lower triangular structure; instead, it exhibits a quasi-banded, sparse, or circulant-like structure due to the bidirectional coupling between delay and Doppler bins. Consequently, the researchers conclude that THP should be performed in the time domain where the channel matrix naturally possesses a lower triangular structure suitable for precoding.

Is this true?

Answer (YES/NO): YES